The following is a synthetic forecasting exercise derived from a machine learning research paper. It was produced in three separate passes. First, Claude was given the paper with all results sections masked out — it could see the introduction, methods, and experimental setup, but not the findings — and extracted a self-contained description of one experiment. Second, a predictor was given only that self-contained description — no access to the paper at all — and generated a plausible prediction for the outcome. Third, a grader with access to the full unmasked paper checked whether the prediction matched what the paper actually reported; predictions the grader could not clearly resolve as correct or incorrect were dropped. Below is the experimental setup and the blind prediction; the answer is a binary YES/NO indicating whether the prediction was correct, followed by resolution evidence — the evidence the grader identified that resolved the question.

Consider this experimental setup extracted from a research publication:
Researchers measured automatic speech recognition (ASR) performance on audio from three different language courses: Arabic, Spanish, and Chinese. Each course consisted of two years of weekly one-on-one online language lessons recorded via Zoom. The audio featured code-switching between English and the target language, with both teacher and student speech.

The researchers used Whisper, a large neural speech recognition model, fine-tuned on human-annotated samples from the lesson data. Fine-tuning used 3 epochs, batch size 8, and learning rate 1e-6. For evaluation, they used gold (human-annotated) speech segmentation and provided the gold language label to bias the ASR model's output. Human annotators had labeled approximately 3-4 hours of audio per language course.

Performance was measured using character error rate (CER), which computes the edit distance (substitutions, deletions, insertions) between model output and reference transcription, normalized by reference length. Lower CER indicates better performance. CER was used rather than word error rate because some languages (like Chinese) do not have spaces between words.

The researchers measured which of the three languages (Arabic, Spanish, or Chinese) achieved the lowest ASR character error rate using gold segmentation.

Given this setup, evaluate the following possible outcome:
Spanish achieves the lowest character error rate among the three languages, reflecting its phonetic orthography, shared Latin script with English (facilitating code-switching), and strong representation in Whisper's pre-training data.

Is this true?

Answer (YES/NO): NO